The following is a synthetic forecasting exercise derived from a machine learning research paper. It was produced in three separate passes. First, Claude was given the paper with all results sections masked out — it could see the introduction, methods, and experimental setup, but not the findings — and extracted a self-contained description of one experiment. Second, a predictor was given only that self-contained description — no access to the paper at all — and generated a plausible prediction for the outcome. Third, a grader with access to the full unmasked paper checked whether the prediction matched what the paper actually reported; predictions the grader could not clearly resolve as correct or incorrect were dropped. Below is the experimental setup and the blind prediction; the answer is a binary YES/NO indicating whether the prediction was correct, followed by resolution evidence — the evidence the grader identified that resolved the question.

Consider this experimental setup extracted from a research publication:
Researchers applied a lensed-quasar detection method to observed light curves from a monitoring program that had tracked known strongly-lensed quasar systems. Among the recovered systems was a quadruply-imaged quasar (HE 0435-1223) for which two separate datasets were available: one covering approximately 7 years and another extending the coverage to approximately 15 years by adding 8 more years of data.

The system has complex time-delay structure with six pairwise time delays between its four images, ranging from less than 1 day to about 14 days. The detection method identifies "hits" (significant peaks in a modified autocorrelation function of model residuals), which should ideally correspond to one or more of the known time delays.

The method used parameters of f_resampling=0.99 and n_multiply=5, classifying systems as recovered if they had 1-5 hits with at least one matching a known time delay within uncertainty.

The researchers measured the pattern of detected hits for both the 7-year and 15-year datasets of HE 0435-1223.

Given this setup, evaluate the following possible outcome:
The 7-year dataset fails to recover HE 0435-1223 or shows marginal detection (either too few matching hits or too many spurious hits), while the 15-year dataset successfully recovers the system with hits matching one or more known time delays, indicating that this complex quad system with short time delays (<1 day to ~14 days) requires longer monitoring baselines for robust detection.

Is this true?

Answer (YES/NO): NO